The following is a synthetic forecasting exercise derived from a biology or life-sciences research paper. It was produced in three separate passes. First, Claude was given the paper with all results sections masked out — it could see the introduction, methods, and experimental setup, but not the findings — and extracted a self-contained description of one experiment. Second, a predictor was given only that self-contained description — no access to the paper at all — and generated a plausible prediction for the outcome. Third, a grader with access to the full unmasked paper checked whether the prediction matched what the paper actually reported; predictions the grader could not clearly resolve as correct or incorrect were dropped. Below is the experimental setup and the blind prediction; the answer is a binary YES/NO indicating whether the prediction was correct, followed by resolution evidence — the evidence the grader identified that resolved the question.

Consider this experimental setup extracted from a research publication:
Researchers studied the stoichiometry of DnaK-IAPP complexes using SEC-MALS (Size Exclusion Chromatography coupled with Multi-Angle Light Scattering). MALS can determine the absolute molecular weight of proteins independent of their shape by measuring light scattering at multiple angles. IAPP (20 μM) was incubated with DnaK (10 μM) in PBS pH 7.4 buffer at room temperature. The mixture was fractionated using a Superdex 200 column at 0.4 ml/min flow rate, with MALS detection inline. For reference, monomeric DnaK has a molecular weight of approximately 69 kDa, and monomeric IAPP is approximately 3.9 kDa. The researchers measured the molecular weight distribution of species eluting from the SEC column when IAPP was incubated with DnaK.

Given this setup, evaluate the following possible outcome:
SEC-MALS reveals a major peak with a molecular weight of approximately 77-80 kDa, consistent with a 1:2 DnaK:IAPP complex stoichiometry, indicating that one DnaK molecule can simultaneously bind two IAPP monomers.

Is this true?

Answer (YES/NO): NO